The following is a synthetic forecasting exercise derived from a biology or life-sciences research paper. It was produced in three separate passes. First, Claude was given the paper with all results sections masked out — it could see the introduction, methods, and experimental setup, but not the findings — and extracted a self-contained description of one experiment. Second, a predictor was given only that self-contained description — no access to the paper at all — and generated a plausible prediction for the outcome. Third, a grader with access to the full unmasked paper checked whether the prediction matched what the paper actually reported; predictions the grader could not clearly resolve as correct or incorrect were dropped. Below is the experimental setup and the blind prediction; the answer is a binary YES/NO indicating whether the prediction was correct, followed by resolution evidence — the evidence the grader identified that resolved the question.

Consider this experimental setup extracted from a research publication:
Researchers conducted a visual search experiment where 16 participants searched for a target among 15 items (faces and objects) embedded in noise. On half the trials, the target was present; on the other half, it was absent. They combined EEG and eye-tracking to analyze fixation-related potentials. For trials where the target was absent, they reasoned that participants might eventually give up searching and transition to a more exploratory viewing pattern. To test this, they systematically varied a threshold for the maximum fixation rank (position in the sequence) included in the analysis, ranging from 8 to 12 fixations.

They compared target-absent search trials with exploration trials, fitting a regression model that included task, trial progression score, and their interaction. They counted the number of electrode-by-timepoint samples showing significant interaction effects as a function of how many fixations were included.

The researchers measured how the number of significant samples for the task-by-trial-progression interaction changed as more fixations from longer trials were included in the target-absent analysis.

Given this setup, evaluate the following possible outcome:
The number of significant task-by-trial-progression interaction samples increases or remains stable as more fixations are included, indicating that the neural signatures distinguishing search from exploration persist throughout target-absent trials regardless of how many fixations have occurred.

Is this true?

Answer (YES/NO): NO